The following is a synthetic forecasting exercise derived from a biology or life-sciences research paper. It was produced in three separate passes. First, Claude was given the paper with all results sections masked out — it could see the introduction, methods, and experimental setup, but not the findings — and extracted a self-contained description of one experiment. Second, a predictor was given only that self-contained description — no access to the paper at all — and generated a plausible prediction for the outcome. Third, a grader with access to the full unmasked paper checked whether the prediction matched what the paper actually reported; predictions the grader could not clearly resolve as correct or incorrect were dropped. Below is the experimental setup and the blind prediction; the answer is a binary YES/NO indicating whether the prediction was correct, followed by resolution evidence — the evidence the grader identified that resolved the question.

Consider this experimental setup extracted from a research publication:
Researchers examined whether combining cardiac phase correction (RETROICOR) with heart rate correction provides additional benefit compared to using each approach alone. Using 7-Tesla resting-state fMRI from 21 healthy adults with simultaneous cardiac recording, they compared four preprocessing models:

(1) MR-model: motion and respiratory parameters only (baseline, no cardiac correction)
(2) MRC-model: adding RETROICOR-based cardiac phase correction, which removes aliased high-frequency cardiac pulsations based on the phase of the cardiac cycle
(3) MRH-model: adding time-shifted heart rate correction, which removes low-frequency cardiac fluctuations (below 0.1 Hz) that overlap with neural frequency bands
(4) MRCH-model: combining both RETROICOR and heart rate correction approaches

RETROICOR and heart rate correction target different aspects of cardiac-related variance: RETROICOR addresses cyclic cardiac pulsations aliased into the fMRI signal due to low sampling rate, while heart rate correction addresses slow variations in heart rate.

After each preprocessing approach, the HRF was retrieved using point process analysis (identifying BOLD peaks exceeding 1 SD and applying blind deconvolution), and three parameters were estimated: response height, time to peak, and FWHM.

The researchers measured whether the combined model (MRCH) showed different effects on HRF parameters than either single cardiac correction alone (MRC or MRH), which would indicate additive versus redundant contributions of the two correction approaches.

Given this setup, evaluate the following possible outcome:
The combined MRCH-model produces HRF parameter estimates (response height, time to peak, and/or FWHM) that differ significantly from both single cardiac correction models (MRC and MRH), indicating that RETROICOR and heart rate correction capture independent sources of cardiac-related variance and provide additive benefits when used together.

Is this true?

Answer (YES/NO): NO